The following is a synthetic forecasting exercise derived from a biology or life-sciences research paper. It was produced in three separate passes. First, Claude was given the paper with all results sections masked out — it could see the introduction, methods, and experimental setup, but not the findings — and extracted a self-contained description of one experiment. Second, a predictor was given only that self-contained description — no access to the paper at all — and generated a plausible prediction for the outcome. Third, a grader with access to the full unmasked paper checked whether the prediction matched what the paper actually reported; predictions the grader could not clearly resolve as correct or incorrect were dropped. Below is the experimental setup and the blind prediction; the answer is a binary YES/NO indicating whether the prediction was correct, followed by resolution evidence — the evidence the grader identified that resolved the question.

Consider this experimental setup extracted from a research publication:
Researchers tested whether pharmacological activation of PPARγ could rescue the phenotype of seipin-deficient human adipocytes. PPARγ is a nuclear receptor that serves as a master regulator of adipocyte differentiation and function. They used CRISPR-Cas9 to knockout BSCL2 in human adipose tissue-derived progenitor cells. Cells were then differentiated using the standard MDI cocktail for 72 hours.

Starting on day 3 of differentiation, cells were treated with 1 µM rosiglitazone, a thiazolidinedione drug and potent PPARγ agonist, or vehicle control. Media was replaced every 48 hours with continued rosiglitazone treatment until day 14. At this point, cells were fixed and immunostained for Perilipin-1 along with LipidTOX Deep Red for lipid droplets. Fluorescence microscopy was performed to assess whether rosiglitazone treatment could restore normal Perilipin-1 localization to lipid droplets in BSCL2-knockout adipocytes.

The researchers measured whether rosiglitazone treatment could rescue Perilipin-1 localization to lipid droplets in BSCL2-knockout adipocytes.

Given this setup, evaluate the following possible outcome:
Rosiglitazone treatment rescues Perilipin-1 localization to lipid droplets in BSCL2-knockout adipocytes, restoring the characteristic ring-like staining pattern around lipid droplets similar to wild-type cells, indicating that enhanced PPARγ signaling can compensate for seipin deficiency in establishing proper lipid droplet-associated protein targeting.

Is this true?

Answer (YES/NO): NO